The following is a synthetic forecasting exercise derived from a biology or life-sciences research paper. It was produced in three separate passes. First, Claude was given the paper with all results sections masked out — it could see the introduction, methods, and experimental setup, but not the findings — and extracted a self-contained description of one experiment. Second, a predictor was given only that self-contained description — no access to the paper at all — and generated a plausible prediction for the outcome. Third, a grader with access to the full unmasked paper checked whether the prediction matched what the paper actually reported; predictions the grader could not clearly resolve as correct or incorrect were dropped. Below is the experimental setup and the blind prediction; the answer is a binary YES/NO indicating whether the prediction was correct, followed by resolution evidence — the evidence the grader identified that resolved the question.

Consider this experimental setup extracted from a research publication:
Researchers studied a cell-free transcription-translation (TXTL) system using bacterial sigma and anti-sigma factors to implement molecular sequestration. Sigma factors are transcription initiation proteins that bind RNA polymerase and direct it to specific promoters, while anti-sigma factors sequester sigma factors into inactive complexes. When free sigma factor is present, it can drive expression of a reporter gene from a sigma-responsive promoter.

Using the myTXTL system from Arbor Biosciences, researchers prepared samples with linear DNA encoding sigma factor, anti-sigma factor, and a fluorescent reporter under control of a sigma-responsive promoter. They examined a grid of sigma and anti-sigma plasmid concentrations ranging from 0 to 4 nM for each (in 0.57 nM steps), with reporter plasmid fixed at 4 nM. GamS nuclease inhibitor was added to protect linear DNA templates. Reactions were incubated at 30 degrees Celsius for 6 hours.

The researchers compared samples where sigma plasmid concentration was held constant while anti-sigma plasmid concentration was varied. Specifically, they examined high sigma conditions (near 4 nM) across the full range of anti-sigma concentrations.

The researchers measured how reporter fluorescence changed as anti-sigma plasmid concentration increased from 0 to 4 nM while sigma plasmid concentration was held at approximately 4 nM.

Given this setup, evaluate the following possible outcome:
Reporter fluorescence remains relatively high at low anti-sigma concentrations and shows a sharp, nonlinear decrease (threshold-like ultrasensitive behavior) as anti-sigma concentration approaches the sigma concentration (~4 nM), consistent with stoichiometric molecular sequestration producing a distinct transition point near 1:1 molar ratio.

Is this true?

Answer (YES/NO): NO